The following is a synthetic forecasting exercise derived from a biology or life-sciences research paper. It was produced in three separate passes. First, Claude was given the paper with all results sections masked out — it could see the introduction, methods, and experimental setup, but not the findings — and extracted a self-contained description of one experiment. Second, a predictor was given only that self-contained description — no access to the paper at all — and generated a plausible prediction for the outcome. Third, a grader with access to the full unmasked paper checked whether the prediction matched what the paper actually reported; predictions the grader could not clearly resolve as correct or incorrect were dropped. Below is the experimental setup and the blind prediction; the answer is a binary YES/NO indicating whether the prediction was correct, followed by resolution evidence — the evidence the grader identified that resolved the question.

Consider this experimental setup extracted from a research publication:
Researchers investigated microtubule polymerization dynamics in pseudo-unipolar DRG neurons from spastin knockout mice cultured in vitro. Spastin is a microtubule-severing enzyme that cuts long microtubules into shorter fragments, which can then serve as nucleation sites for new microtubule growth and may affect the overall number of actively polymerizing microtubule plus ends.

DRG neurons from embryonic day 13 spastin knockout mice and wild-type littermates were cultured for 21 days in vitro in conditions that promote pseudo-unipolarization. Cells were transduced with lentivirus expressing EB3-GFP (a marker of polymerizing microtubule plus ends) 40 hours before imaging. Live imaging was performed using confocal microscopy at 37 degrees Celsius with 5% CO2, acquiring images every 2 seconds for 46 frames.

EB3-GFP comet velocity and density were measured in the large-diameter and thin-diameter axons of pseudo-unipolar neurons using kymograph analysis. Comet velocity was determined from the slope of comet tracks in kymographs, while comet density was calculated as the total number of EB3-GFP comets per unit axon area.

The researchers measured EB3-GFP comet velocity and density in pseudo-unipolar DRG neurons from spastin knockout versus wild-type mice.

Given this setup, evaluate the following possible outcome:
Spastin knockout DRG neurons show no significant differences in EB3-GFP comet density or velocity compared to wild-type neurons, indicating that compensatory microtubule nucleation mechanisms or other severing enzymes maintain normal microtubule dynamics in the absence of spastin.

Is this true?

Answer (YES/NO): NO